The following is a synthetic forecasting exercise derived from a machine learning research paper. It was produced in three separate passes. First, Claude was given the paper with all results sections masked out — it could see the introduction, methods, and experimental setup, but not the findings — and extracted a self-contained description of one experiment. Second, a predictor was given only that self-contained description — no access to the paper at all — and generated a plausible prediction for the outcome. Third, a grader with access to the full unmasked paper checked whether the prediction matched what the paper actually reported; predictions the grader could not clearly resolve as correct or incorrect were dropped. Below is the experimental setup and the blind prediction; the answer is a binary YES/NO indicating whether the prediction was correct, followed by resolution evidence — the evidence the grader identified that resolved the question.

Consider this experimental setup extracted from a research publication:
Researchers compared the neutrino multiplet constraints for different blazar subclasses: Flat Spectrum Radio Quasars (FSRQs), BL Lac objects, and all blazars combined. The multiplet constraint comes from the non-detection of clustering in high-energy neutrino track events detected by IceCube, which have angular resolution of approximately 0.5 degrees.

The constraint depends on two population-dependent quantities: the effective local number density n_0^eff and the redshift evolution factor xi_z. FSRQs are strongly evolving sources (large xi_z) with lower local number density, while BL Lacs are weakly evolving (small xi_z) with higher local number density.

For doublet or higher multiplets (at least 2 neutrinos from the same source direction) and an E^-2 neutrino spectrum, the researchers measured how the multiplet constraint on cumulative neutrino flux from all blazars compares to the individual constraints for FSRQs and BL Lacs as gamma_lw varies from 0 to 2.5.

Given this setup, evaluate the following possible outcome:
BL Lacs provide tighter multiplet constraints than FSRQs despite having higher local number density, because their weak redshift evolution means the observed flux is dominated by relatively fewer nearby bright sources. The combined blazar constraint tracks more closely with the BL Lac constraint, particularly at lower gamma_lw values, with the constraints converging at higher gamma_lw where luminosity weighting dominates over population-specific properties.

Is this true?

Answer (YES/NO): NO